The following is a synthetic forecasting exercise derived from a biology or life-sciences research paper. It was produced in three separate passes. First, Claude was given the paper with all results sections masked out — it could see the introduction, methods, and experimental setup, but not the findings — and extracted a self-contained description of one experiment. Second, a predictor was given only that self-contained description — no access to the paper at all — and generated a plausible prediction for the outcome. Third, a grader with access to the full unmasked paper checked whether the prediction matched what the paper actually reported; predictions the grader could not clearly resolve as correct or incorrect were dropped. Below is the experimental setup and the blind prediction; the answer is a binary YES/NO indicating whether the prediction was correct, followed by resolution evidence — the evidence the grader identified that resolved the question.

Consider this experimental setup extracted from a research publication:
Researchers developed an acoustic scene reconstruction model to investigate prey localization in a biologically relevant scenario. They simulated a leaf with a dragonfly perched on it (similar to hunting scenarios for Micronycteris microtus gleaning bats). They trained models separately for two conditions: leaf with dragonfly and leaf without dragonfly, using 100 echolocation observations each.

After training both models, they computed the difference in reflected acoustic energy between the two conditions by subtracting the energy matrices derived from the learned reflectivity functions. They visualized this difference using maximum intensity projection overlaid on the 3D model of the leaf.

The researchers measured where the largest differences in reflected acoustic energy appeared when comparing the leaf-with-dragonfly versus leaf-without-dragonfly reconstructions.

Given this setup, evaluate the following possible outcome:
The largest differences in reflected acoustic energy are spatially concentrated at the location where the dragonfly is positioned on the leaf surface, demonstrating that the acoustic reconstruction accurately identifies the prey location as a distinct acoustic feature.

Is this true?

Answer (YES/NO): YES